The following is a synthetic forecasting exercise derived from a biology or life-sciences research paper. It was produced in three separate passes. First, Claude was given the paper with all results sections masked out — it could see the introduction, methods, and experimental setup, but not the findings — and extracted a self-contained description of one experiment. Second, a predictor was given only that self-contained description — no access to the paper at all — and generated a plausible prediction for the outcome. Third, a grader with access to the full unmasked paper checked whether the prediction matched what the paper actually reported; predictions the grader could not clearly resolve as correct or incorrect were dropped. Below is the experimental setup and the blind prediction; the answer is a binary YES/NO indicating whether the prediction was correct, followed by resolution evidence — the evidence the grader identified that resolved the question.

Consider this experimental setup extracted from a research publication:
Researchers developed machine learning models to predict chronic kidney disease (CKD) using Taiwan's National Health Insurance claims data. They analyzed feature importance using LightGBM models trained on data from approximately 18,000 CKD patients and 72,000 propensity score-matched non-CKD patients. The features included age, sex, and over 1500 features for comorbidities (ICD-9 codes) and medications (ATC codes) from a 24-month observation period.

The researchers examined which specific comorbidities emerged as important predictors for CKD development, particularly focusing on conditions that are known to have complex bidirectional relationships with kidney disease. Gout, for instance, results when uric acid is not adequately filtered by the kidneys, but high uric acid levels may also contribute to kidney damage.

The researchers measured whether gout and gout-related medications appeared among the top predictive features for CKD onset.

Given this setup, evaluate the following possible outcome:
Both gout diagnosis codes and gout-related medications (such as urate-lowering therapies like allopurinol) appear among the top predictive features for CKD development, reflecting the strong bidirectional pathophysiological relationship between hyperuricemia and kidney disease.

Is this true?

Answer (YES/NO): NO